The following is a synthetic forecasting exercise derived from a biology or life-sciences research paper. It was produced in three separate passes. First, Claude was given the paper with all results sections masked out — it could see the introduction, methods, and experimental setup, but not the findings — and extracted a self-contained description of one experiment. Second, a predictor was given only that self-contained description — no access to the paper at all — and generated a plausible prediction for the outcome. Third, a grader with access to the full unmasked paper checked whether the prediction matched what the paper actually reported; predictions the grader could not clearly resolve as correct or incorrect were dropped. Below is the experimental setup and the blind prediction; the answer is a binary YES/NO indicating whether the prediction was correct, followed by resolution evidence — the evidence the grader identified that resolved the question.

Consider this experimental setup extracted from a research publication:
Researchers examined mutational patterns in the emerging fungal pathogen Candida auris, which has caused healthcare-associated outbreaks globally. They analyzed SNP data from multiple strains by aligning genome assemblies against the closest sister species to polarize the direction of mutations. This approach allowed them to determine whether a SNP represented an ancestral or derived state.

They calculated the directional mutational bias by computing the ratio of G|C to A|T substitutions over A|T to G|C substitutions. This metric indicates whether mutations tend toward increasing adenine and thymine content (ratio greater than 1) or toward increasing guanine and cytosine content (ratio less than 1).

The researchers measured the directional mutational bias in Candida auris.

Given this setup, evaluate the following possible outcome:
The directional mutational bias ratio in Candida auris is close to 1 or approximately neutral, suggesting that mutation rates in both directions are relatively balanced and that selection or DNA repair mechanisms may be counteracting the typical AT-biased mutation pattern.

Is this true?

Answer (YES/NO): NO